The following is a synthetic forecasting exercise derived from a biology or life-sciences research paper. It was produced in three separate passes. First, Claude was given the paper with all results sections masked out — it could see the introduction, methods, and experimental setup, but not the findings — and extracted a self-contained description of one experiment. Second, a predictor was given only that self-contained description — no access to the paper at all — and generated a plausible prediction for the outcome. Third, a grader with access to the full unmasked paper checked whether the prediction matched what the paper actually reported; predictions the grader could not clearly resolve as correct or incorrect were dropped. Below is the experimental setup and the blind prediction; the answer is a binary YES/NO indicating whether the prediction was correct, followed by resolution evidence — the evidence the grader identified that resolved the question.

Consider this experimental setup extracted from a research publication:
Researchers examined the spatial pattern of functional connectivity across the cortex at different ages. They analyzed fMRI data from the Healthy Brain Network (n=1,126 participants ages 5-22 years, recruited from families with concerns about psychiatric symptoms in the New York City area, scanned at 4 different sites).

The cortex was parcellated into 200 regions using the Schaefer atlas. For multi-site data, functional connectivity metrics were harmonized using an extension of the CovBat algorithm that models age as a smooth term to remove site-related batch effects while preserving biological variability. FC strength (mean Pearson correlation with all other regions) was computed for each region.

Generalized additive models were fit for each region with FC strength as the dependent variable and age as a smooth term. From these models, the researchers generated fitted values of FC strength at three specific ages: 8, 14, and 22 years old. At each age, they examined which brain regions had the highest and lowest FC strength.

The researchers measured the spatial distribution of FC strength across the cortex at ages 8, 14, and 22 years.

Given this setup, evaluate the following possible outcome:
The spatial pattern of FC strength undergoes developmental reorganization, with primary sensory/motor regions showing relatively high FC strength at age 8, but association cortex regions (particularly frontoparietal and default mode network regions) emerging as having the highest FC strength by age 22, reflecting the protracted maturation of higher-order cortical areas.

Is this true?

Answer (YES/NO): NO